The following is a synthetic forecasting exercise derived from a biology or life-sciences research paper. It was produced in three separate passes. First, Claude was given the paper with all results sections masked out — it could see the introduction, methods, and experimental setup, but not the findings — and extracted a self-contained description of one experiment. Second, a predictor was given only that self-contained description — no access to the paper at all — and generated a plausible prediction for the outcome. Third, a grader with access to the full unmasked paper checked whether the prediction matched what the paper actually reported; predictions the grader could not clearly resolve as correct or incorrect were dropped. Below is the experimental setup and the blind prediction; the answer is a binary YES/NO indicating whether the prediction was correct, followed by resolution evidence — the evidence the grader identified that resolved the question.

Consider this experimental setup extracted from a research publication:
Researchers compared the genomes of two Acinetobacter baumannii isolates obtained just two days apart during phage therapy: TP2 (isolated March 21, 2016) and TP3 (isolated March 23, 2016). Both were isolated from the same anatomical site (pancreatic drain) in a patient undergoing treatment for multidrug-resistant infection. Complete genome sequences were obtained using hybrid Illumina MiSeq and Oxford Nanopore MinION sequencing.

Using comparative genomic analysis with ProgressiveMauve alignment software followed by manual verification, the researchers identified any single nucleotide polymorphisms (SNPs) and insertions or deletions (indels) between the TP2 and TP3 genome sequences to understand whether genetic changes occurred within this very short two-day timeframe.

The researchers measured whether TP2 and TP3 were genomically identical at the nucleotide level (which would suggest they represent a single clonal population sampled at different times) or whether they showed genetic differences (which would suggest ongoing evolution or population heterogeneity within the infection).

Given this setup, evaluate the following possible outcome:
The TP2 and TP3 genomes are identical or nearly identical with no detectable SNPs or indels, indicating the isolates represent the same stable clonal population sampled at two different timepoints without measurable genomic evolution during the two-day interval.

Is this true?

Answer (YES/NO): NO